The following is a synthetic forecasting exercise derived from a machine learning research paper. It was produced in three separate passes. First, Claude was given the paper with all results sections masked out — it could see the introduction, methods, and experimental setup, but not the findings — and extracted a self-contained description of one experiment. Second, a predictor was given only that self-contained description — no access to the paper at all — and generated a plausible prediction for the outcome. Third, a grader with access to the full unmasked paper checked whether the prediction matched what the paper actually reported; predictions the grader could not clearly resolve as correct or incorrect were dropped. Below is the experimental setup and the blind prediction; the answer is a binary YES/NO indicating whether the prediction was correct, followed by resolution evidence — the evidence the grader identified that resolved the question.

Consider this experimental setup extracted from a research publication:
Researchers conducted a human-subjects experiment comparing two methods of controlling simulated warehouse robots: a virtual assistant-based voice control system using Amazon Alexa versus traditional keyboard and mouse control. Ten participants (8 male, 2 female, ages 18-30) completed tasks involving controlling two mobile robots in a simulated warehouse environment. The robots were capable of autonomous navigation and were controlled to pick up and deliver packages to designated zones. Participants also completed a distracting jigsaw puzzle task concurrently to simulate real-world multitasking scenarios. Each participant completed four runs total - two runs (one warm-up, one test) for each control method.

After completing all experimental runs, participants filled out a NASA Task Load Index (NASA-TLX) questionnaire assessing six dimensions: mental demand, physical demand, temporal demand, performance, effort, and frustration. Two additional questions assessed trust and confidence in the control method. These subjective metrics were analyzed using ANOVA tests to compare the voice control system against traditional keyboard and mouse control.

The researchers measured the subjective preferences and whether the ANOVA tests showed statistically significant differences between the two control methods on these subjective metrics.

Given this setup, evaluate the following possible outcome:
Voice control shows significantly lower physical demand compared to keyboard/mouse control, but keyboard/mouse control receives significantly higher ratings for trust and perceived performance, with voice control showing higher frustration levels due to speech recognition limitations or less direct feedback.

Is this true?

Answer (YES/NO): NO